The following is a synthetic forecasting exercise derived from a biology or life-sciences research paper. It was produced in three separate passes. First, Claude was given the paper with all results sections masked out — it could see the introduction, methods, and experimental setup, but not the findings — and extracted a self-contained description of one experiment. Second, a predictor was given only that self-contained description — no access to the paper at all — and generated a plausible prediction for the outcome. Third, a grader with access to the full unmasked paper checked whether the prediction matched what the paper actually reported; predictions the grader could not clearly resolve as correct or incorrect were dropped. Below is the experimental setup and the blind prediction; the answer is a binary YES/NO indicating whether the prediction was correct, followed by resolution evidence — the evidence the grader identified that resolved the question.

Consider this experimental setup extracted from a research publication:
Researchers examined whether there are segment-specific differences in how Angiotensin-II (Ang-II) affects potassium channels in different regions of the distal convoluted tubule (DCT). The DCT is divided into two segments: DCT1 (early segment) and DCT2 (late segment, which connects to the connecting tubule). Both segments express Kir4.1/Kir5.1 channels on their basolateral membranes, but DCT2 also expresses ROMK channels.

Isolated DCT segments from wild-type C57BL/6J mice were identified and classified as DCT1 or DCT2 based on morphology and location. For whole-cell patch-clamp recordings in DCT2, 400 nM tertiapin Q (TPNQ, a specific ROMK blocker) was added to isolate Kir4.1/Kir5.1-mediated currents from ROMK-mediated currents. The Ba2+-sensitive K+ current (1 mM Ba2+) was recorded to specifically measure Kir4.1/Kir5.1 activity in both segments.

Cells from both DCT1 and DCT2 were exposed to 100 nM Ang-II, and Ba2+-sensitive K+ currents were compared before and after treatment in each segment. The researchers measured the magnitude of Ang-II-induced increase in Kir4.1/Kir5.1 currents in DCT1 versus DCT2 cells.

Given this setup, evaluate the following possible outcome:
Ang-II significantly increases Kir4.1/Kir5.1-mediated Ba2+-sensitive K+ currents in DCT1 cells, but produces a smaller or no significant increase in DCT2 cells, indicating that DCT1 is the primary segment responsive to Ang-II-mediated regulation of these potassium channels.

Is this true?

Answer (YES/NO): NO